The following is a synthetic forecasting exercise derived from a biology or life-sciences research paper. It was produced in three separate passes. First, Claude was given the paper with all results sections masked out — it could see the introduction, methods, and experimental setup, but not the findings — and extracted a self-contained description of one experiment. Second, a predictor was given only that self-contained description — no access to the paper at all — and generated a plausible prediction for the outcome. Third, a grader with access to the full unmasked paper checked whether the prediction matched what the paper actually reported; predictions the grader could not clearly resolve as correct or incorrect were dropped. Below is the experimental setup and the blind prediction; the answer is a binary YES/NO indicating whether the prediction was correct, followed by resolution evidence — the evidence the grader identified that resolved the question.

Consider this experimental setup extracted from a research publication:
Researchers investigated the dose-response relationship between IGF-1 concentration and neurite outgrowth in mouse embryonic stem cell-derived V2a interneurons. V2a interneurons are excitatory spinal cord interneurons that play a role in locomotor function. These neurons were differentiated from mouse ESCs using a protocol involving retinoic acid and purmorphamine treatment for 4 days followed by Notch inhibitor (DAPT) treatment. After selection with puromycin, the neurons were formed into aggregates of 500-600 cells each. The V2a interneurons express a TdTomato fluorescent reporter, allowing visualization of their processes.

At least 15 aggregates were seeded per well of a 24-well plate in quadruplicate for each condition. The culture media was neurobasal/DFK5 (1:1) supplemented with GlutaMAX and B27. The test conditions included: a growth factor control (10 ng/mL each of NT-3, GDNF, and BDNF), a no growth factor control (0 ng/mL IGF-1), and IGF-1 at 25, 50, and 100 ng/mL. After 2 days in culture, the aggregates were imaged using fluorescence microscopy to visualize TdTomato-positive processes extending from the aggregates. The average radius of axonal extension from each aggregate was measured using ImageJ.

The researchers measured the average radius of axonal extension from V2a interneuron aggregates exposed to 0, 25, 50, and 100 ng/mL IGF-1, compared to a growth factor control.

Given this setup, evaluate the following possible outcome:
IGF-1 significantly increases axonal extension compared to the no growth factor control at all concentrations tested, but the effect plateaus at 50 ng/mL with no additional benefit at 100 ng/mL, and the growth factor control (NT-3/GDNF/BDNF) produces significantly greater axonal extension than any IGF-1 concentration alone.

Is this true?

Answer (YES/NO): NO